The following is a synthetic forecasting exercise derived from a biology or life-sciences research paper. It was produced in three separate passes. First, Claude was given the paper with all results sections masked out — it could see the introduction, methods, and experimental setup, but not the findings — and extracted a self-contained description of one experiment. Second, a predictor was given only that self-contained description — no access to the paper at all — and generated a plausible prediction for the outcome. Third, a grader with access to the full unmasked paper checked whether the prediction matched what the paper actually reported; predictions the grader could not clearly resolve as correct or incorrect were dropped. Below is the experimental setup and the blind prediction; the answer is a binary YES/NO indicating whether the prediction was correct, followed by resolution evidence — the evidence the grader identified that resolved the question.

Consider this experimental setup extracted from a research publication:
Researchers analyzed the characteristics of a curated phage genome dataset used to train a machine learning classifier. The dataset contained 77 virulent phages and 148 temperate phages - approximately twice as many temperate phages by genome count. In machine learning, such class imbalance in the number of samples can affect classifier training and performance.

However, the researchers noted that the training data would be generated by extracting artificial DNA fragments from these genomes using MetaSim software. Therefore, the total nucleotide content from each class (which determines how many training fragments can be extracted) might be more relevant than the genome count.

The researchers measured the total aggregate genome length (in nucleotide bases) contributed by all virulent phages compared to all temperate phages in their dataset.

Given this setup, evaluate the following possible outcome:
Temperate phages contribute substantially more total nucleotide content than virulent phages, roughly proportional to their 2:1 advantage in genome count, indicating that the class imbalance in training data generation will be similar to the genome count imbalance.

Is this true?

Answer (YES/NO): NO